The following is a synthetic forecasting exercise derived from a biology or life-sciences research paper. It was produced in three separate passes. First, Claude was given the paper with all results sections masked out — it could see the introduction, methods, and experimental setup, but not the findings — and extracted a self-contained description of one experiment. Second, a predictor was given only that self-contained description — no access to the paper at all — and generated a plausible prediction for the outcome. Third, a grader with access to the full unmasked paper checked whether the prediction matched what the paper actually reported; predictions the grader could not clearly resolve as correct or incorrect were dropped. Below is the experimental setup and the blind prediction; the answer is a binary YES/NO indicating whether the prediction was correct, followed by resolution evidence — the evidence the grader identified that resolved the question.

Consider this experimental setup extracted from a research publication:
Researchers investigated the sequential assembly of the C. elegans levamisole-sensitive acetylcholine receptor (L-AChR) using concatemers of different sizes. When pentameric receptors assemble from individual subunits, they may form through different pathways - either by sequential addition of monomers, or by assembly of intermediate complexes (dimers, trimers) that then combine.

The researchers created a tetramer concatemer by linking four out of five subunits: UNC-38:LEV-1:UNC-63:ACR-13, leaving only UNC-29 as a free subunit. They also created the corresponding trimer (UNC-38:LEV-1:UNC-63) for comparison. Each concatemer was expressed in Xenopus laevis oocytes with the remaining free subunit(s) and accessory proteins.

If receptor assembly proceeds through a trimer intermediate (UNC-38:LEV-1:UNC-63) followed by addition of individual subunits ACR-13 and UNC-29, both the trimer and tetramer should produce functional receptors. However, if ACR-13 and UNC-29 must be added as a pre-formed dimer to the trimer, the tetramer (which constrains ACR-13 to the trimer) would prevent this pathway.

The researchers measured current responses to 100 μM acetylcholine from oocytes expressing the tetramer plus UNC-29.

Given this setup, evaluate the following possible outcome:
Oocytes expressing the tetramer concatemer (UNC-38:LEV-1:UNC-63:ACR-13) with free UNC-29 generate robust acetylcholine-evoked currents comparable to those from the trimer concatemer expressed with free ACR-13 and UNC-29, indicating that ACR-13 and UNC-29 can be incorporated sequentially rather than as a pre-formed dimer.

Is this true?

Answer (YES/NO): NO